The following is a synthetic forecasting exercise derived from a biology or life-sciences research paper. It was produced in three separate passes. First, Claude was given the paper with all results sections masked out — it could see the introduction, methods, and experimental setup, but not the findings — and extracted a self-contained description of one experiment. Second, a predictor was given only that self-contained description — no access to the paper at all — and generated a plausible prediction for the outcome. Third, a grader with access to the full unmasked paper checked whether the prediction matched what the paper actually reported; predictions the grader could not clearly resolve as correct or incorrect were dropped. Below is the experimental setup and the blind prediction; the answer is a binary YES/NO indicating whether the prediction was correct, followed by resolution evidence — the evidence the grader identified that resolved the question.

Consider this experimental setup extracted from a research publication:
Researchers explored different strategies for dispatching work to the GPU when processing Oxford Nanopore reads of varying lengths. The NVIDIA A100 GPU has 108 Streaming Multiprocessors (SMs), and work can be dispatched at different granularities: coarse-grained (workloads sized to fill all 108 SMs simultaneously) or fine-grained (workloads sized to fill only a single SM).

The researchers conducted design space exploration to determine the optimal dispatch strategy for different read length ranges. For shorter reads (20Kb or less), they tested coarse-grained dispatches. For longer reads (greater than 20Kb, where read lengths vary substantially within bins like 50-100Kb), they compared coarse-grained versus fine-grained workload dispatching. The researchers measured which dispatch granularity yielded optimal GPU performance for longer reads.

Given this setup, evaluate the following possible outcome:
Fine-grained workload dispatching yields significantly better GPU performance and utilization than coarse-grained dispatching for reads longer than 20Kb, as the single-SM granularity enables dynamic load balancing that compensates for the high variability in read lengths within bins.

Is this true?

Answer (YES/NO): YES